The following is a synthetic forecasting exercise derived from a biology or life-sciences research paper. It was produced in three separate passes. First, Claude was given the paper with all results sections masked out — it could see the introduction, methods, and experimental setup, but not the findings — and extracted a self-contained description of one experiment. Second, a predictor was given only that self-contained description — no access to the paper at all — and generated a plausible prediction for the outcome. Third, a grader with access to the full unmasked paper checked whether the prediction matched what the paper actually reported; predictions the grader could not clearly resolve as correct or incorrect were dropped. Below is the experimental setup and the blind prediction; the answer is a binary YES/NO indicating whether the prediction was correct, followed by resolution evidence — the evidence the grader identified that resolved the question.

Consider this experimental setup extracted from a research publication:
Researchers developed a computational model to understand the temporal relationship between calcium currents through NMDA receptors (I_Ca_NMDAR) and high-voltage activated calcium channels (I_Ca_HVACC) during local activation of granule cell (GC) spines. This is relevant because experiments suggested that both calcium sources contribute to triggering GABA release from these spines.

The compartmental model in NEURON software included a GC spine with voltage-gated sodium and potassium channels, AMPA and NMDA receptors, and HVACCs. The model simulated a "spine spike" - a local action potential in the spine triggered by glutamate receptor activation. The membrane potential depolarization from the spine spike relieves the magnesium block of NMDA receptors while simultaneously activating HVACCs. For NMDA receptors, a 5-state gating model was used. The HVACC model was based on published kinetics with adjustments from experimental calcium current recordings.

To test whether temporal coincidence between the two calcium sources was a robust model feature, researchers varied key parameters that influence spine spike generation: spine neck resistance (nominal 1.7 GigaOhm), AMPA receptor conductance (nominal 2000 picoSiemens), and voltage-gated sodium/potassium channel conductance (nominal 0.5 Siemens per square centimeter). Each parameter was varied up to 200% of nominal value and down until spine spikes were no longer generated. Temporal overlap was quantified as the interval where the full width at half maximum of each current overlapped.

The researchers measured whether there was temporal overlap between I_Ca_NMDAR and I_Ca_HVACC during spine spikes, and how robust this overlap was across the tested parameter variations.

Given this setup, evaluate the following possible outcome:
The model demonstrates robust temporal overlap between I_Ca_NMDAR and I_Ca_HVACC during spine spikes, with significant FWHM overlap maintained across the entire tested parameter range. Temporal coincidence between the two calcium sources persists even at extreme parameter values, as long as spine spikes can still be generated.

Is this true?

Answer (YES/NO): YES